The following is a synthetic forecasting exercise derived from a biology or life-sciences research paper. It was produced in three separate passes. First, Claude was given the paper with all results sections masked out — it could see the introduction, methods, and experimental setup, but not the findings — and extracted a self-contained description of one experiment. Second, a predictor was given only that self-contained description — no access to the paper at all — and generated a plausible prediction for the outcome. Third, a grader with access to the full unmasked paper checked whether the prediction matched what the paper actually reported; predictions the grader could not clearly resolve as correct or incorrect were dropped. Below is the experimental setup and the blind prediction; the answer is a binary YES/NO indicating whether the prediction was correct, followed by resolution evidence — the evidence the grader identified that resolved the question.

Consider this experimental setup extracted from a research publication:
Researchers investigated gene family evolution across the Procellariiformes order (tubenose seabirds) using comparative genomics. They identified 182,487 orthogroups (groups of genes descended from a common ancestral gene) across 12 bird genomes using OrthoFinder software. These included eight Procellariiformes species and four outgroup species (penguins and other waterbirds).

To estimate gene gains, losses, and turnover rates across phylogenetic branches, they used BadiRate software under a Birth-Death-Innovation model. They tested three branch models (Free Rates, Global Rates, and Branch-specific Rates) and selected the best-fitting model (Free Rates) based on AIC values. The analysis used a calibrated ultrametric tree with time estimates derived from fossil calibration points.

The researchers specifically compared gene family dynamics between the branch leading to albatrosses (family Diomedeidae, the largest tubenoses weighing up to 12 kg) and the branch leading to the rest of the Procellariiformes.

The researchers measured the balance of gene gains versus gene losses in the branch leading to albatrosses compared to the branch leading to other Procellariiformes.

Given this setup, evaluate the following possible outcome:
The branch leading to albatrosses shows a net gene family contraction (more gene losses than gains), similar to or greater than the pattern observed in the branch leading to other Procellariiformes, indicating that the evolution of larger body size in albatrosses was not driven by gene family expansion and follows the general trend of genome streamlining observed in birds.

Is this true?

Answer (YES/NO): NO